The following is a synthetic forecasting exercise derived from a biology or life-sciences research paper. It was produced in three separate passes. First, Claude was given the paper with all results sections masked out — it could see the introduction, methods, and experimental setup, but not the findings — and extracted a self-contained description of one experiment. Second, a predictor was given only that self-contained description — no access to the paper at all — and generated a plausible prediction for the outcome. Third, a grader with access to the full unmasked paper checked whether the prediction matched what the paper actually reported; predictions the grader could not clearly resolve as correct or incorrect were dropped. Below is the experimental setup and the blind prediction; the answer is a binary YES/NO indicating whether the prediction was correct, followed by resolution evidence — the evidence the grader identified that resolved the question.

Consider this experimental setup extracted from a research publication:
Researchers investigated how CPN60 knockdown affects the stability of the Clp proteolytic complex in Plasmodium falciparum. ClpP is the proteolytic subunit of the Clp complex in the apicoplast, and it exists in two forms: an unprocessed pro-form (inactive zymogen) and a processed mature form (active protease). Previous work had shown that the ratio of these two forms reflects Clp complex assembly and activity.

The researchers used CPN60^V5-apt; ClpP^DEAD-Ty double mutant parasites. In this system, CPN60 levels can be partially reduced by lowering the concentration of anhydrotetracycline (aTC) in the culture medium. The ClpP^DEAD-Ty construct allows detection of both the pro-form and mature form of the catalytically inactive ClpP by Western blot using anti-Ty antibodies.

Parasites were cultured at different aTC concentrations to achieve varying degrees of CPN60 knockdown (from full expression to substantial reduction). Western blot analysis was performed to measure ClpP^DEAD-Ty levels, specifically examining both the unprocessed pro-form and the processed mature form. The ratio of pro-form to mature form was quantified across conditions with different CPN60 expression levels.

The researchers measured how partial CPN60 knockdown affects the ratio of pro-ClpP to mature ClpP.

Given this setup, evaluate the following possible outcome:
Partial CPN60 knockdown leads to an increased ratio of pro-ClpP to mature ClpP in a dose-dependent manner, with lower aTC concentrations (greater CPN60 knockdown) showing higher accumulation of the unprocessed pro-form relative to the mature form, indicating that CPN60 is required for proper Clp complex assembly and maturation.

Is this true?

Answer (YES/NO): YES